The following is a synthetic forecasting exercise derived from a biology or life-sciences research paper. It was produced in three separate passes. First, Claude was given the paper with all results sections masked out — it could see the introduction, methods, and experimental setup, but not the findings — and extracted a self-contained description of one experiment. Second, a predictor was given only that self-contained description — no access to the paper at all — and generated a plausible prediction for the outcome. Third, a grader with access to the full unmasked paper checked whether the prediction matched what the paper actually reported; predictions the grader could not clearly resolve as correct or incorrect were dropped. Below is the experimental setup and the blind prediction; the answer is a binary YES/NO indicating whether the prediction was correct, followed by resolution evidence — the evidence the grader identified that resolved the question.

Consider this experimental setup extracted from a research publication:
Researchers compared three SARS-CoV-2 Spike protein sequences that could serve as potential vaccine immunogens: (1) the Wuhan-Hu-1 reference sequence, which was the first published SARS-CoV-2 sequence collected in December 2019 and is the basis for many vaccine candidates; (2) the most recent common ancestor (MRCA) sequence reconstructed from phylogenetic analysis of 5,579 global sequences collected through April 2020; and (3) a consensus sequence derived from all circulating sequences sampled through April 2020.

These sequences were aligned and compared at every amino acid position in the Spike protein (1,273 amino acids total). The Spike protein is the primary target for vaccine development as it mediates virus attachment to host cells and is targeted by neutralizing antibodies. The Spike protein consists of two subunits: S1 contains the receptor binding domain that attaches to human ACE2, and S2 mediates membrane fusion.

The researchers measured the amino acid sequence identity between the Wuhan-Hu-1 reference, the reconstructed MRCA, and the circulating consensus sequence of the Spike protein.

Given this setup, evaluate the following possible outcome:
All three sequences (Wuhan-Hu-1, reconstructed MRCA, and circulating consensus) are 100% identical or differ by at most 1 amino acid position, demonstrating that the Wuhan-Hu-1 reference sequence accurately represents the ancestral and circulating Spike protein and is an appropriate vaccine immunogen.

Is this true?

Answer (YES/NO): YES